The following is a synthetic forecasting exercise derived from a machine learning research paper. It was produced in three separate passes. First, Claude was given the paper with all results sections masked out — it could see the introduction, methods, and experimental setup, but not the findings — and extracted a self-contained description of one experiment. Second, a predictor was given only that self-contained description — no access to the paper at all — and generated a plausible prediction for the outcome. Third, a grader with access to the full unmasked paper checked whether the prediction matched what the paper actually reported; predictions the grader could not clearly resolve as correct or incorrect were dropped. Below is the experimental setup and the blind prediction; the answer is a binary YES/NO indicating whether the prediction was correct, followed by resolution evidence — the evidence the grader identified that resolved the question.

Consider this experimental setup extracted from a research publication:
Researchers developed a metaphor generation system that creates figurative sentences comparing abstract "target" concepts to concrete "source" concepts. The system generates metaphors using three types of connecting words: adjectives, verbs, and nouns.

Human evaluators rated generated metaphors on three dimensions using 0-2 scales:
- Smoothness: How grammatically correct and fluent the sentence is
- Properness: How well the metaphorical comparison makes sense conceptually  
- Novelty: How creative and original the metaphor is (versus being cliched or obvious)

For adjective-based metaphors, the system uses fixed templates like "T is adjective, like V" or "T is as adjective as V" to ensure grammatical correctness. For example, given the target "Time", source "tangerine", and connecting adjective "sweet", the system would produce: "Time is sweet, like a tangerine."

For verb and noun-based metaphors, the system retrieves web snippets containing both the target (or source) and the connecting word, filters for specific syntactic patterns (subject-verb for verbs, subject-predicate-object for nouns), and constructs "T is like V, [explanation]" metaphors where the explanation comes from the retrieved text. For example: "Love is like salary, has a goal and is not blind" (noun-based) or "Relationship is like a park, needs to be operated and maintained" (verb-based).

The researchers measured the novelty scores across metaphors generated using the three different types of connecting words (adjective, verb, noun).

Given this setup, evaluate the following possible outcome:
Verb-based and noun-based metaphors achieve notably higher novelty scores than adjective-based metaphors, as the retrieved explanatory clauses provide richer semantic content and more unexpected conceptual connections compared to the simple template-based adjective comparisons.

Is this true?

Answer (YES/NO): YES